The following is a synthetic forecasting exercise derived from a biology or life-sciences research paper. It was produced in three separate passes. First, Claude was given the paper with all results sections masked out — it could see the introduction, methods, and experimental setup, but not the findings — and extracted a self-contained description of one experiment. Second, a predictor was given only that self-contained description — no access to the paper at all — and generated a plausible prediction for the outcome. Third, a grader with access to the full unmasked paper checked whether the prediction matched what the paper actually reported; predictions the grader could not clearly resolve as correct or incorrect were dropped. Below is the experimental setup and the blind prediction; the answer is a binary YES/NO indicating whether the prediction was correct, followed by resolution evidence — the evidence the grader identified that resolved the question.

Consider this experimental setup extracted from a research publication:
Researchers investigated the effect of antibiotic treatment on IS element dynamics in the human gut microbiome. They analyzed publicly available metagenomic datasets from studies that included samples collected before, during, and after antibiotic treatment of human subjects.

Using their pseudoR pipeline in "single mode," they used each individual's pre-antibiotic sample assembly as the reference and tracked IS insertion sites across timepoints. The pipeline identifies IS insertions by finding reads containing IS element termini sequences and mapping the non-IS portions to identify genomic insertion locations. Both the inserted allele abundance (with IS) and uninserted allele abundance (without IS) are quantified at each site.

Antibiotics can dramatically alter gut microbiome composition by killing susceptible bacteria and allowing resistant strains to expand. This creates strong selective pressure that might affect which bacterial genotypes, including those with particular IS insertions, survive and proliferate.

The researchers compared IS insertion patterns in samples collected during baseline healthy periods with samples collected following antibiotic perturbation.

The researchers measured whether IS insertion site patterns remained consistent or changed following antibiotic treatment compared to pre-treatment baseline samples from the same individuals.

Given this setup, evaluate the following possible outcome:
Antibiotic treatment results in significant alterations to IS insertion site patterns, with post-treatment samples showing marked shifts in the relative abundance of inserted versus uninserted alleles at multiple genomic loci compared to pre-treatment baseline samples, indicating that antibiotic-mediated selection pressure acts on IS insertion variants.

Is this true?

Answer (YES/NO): YES